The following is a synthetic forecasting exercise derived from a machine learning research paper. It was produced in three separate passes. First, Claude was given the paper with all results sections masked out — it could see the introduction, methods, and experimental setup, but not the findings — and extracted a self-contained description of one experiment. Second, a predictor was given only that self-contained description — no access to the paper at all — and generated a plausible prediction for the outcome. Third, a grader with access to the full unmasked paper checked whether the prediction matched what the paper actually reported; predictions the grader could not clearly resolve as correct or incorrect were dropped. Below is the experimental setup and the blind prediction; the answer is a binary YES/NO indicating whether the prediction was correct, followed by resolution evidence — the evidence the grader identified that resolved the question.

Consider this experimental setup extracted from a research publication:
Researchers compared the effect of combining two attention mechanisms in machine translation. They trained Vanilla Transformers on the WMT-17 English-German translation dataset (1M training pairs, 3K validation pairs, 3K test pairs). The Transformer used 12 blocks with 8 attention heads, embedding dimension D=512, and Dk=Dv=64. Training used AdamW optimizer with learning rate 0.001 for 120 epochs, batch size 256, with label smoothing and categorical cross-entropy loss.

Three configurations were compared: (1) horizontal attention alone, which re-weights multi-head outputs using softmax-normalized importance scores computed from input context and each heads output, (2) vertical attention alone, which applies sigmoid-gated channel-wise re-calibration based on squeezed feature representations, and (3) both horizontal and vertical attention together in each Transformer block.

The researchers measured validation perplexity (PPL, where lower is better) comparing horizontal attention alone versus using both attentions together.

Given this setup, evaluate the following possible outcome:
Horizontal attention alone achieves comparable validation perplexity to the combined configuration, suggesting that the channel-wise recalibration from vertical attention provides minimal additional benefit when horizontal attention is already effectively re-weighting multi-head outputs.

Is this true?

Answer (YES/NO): NO